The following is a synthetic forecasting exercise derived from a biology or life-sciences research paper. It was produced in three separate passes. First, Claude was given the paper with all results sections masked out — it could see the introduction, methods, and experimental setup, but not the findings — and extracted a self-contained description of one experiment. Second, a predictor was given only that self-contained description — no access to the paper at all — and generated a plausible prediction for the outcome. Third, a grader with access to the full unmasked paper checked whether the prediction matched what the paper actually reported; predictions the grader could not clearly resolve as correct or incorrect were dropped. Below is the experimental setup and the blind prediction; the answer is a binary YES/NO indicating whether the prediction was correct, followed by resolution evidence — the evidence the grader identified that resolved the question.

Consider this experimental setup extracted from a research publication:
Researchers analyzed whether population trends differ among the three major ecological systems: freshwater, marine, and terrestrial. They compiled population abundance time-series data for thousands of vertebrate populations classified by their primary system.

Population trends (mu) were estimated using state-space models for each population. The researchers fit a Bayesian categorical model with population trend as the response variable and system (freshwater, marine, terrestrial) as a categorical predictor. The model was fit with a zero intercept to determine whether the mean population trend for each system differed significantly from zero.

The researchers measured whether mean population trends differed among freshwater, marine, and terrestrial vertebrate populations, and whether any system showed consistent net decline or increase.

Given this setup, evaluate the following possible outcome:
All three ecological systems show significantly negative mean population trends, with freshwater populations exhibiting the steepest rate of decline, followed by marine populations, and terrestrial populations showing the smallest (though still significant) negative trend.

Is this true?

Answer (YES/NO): NO